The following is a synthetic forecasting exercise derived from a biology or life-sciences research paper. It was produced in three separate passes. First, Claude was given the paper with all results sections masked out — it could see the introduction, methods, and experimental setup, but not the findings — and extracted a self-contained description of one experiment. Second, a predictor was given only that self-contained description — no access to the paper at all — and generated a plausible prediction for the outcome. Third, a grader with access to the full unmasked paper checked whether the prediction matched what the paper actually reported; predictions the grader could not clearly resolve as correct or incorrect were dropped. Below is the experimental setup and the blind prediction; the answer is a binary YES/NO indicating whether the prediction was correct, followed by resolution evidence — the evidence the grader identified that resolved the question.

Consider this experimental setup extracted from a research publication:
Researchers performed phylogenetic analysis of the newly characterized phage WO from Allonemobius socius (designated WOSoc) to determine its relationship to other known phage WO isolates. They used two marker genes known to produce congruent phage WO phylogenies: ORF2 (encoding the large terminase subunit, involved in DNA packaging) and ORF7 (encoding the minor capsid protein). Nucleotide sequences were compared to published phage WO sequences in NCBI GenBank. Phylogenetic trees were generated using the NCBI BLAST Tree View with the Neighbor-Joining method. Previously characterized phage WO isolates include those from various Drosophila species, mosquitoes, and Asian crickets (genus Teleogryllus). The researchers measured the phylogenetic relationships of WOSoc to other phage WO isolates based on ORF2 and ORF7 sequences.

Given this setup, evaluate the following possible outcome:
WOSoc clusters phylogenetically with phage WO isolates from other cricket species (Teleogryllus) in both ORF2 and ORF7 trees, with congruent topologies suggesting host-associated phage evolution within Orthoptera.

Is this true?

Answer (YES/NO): NO